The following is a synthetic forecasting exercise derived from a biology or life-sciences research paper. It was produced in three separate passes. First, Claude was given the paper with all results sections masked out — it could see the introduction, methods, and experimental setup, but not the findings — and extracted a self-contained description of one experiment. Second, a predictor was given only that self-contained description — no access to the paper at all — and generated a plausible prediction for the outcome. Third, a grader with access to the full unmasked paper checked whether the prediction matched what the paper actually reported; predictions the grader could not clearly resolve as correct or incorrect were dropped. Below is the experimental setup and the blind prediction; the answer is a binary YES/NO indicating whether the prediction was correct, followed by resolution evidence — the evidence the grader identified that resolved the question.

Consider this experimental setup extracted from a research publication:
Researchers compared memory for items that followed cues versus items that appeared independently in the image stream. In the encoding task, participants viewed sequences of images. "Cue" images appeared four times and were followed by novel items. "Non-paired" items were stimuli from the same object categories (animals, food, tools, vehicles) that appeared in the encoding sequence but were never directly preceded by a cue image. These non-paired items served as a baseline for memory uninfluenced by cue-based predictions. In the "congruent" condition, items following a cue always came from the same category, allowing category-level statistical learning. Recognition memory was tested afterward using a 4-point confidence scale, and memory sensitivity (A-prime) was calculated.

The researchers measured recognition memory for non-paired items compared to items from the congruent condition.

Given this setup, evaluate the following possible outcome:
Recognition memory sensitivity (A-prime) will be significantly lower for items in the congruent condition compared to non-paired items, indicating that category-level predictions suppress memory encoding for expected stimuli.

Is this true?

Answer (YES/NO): NO